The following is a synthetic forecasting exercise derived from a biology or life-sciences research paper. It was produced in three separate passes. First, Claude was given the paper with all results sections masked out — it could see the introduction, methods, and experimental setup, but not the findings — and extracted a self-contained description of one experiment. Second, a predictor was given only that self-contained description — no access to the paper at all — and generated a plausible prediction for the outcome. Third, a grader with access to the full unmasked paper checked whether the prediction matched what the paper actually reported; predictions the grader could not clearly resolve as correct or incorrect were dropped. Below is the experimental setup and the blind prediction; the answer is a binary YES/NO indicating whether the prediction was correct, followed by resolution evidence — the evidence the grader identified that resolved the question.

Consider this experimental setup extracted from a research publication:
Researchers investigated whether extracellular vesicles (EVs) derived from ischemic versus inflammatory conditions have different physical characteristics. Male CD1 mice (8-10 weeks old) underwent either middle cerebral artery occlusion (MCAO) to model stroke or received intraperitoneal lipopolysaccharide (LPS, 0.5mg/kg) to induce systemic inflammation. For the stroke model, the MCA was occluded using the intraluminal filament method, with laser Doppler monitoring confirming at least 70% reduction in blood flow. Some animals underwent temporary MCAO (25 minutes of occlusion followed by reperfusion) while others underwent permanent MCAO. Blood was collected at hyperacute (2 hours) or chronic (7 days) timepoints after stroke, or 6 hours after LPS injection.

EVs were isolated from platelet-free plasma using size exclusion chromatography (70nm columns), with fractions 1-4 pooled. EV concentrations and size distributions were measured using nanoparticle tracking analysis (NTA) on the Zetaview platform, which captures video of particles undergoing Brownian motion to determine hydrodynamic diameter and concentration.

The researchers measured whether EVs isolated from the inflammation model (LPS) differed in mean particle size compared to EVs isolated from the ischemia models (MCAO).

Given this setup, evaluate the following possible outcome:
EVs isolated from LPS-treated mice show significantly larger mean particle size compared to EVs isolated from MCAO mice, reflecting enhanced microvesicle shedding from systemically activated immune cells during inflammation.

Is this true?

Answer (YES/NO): NO